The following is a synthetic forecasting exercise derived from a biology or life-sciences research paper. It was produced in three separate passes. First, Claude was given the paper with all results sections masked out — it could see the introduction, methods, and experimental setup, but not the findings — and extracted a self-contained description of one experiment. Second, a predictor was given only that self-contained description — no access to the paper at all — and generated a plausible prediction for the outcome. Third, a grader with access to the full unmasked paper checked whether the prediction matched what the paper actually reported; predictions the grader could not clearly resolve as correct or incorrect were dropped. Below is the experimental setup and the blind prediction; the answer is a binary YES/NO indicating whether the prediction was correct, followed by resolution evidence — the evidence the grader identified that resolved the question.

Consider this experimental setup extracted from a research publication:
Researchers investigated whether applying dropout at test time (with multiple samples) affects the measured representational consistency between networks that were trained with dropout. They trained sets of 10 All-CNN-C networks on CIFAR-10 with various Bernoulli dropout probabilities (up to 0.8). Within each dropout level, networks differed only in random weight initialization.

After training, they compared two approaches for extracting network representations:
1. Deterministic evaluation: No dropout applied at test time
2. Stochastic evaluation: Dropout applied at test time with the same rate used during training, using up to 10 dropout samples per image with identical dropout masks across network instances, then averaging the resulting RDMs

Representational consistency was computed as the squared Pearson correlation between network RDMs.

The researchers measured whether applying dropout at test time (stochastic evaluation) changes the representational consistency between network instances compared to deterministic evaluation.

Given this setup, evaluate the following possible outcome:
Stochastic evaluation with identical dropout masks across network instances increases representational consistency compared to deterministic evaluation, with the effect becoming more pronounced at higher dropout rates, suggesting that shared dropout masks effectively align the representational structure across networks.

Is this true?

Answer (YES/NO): NO